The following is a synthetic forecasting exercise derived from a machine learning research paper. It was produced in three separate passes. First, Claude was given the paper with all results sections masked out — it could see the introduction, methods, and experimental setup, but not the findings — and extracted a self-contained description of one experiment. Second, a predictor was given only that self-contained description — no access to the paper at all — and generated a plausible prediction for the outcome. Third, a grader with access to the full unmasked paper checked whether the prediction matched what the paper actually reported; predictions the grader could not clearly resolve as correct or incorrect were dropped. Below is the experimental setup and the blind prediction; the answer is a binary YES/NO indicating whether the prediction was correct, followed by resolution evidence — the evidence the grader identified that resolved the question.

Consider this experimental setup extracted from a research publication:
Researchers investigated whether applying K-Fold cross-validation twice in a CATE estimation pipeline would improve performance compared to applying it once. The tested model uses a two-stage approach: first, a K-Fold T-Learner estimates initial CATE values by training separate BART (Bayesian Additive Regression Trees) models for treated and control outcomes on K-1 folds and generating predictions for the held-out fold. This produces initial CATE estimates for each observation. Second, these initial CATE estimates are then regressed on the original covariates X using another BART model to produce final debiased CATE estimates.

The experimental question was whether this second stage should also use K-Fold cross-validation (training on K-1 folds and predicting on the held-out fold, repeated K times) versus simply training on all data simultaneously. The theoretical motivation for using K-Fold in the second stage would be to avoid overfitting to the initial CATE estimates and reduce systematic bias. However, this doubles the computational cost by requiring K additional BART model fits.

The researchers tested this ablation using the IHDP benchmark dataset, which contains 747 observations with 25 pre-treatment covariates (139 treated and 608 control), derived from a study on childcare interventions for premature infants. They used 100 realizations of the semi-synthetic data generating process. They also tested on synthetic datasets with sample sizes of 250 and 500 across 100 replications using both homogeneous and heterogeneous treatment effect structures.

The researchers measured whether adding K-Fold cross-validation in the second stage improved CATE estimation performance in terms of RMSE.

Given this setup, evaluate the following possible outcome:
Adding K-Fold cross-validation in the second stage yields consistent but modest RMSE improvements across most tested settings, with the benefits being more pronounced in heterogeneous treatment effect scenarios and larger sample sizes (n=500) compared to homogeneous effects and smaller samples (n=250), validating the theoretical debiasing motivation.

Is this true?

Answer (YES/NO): NO